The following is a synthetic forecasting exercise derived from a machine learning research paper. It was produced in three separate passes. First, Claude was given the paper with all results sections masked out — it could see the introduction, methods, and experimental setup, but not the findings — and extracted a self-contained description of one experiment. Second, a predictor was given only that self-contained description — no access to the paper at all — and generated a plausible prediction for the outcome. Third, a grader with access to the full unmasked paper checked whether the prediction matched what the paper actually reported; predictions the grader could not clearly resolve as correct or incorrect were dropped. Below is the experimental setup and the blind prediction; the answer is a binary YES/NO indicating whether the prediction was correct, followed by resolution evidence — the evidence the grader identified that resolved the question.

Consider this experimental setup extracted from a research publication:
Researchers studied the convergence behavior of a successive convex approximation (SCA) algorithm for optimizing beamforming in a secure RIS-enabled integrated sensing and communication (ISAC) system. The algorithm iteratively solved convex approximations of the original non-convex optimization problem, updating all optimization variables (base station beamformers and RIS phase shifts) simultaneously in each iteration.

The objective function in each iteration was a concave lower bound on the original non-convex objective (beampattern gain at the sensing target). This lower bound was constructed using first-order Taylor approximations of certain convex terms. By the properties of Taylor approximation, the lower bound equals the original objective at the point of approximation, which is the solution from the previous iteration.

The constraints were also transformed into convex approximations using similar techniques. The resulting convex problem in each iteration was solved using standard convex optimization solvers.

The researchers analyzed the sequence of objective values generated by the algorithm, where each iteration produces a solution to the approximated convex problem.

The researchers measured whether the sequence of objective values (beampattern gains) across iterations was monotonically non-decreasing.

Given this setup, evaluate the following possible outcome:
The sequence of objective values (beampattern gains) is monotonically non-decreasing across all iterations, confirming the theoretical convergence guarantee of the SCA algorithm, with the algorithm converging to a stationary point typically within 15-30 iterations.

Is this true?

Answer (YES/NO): NO